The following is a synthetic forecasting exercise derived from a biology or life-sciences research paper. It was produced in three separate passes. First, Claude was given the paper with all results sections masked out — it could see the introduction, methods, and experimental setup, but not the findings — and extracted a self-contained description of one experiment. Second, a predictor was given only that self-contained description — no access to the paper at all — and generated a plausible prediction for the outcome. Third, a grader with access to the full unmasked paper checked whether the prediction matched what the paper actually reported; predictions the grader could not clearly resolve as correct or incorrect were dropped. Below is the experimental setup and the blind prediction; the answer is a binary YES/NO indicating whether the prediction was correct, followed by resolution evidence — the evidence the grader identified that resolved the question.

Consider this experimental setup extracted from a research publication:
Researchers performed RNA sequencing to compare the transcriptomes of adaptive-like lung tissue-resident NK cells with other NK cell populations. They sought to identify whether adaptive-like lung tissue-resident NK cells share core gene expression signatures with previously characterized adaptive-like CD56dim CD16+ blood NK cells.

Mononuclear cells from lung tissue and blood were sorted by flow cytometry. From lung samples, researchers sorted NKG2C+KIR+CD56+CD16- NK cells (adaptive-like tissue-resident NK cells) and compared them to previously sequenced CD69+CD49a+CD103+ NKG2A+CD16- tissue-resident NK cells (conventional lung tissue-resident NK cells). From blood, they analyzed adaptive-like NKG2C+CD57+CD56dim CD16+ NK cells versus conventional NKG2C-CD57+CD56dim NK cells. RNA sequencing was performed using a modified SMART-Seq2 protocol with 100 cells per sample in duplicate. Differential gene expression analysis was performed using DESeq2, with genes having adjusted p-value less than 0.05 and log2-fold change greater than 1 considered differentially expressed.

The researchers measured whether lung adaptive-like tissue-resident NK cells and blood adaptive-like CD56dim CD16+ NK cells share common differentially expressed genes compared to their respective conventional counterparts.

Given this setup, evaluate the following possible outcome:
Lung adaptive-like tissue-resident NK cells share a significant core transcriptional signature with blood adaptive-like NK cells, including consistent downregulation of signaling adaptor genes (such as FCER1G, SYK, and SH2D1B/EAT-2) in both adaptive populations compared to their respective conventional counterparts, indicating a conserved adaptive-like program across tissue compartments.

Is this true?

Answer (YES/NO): NO